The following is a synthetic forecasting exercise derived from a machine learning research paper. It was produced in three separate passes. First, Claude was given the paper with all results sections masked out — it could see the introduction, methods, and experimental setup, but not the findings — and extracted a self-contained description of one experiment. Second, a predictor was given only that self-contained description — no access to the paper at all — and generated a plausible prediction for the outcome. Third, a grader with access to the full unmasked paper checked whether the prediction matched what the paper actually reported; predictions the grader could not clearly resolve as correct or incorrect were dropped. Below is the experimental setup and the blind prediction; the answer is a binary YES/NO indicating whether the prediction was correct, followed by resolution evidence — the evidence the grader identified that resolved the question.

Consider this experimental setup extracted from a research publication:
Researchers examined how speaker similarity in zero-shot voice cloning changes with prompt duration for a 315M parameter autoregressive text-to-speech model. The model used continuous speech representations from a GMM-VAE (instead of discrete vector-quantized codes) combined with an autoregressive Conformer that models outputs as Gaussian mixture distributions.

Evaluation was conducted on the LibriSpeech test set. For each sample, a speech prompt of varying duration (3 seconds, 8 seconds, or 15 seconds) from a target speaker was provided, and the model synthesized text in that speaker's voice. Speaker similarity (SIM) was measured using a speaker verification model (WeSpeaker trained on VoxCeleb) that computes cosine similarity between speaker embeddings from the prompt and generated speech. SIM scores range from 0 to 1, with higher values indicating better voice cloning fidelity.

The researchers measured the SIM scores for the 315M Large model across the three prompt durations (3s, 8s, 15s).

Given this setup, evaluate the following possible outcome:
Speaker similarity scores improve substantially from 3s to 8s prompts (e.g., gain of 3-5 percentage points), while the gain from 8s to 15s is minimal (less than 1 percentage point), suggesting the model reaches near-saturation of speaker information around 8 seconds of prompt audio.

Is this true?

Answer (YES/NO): NO